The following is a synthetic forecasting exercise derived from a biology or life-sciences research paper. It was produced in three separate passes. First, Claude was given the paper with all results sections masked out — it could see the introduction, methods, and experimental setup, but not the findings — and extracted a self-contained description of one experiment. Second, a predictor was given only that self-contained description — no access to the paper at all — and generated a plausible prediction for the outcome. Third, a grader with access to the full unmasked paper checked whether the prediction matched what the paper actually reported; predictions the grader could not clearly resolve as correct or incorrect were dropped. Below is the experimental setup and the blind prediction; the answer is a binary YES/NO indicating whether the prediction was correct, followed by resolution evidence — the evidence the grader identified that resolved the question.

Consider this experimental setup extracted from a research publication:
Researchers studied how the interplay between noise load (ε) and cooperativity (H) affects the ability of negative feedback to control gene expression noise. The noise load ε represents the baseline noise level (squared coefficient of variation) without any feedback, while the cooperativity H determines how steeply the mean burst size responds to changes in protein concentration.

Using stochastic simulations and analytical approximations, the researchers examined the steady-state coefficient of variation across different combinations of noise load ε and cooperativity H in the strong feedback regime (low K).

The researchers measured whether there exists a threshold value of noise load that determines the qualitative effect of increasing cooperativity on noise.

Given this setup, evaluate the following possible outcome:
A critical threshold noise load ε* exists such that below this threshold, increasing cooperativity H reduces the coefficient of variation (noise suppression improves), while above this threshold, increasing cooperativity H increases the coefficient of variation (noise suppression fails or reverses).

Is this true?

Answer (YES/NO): NO